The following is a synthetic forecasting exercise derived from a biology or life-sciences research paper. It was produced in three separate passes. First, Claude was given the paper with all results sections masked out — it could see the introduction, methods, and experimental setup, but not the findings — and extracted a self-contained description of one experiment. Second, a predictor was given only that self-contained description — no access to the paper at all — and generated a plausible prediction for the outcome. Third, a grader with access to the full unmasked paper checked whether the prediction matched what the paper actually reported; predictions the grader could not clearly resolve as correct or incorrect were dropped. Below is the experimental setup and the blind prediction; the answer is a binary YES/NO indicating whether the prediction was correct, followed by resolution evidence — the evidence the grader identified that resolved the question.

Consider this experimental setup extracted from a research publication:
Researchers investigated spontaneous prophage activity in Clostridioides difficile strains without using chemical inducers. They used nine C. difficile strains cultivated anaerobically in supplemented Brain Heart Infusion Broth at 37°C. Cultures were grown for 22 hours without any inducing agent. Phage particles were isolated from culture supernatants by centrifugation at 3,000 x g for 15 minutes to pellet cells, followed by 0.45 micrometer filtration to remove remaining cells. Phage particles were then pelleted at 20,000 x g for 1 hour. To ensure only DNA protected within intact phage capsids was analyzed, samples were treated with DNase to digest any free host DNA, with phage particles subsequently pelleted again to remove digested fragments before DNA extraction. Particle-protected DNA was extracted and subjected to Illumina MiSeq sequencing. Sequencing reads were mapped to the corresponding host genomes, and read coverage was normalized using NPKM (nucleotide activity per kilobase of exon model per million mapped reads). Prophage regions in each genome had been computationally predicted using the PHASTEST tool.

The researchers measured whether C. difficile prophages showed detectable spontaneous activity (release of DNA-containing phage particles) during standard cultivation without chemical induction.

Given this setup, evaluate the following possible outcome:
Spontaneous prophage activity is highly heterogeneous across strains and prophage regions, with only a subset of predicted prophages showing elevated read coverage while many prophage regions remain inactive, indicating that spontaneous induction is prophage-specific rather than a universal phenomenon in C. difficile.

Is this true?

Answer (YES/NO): NO